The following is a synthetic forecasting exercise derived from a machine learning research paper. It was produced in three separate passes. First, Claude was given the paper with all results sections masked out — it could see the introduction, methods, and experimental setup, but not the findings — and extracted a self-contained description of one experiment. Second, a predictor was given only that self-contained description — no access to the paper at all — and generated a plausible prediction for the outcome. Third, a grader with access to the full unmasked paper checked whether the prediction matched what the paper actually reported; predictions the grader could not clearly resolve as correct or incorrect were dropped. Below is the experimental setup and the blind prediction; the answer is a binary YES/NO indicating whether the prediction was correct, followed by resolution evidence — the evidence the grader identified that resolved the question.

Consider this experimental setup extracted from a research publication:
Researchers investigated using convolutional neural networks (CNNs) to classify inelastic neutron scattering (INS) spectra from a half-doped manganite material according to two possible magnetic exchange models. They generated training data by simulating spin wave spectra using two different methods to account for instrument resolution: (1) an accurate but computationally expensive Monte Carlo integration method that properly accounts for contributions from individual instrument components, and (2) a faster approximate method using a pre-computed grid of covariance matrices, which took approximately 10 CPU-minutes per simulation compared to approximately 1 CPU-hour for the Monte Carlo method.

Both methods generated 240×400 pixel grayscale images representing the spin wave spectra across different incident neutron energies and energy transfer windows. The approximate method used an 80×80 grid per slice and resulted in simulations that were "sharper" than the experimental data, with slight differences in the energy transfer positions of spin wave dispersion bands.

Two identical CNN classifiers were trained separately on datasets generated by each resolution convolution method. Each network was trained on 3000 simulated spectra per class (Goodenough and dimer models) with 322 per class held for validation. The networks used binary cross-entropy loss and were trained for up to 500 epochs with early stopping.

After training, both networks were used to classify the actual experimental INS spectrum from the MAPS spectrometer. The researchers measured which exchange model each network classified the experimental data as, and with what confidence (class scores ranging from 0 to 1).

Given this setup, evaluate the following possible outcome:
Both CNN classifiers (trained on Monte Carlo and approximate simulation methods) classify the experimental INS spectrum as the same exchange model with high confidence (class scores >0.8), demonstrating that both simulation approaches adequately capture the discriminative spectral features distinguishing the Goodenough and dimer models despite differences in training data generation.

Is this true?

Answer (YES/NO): NO